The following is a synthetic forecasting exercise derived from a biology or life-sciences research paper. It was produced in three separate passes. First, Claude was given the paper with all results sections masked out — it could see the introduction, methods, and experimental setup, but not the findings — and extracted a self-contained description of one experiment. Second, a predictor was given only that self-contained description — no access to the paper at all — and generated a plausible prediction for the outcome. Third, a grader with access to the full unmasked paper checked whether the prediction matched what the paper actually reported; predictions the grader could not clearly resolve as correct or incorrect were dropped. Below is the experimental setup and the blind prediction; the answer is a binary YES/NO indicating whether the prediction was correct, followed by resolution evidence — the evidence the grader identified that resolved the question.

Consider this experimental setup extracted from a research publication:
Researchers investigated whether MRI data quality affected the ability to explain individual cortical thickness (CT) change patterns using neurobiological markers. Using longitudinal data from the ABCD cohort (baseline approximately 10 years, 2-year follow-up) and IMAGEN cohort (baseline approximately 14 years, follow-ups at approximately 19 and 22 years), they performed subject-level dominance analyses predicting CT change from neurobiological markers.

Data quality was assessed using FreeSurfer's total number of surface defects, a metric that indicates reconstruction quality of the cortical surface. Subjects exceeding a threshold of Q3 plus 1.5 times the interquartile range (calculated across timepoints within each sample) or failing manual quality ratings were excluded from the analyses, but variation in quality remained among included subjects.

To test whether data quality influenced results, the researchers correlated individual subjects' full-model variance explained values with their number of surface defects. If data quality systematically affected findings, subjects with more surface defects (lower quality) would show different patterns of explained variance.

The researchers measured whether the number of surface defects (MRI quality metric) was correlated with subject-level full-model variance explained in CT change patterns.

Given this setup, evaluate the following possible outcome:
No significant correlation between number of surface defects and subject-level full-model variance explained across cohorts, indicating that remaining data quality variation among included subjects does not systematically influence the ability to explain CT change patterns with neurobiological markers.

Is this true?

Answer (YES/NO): NO